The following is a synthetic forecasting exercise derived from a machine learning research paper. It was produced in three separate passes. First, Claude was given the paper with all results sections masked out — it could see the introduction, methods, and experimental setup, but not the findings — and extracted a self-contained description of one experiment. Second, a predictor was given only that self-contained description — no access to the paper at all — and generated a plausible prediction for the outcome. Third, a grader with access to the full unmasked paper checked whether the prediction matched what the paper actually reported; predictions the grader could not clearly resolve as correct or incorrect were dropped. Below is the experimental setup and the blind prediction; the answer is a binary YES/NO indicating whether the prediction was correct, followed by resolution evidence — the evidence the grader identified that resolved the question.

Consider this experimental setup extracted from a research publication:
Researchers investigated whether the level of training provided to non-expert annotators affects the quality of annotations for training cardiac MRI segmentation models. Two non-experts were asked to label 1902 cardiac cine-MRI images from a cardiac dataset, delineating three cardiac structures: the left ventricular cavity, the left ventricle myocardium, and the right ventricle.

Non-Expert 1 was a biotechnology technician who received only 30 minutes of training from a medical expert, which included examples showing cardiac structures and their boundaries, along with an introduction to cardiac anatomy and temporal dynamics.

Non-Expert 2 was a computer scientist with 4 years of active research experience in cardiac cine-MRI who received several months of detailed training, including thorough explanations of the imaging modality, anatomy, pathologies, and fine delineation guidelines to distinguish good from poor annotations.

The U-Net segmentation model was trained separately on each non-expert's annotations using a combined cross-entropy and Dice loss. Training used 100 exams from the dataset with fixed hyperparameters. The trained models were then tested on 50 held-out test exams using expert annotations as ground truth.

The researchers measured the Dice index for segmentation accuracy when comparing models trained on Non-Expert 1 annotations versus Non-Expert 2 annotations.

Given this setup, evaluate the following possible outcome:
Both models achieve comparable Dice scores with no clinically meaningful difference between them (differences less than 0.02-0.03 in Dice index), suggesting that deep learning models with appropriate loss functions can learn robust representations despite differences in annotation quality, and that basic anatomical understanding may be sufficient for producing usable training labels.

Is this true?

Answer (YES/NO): NO